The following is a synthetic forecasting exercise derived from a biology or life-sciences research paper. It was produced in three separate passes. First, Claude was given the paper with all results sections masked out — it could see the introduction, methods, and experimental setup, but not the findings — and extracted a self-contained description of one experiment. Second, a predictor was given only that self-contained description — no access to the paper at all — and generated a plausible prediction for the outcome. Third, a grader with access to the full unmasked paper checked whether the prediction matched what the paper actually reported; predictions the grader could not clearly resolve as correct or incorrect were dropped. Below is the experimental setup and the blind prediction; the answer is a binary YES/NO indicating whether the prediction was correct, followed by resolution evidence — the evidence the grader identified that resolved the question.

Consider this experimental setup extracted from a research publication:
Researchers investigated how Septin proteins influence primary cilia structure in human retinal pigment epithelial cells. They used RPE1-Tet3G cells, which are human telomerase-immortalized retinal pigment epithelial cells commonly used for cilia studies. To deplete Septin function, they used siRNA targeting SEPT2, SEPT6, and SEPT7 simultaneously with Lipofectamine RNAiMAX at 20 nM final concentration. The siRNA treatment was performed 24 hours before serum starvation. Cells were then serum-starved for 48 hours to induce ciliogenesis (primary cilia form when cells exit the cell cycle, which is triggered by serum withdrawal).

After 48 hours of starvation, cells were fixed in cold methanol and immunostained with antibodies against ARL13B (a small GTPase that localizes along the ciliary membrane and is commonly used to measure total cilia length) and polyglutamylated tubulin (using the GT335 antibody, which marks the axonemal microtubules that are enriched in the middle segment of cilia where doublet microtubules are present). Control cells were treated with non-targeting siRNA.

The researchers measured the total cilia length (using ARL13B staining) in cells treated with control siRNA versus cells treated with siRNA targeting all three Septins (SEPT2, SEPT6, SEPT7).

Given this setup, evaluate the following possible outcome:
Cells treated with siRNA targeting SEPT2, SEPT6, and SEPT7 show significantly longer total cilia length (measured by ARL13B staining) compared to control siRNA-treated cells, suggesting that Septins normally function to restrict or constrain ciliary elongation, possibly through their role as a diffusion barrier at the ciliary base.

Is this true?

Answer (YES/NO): YES